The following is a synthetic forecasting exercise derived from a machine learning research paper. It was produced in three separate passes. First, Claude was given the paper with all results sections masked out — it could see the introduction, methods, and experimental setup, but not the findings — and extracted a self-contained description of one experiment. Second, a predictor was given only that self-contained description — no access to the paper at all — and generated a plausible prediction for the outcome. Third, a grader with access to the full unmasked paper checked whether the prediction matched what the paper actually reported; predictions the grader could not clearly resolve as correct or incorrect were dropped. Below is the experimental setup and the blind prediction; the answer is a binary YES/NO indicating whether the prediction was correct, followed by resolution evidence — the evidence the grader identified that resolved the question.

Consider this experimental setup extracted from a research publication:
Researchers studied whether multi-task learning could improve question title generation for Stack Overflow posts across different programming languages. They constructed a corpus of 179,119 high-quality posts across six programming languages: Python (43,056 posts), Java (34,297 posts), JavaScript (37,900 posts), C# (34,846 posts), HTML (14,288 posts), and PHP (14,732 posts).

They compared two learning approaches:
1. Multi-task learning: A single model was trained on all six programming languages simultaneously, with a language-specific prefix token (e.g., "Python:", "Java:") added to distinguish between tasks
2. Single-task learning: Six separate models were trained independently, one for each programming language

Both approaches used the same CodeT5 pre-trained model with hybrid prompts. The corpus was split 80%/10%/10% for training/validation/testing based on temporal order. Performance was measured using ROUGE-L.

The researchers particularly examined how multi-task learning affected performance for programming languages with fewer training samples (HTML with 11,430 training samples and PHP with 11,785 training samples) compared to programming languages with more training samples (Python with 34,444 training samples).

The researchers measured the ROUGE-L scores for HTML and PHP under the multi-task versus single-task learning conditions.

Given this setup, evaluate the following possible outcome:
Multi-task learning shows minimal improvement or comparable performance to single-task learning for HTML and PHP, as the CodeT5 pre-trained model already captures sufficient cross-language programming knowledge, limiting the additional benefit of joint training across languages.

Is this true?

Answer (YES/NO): NO